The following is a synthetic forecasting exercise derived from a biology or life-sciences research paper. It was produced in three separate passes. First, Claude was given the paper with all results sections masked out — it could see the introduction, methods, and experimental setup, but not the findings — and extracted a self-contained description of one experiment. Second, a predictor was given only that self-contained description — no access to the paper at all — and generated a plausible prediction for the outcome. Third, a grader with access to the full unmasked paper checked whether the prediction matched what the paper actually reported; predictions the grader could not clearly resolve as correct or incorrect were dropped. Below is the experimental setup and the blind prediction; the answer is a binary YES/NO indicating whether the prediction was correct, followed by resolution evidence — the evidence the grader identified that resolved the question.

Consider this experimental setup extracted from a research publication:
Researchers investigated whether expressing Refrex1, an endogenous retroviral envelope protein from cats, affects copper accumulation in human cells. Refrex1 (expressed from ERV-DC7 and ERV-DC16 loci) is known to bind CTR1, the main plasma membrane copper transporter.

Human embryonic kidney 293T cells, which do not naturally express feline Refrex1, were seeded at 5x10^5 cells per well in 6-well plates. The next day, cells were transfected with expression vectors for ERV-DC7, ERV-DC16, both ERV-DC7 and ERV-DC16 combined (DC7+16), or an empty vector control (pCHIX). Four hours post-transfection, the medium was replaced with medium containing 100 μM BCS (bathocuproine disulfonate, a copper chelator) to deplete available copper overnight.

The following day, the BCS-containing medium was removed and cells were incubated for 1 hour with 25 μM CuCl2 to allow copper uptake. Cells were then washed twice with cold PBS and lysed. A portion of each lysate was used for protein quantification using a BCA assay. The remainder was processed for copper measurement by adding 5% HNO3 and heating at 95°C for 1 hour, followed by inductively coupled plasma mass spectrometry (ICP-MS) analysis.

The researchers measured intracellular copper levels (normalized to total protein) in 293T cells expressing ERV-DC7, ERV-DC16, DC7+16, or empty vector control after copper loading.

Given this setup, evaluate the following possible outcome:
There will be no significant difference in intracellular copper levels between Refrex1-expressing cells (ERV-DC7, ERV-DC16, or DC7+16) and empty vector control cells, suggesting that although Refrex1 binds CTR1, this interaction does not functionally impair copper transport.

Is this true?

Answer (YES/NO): NO